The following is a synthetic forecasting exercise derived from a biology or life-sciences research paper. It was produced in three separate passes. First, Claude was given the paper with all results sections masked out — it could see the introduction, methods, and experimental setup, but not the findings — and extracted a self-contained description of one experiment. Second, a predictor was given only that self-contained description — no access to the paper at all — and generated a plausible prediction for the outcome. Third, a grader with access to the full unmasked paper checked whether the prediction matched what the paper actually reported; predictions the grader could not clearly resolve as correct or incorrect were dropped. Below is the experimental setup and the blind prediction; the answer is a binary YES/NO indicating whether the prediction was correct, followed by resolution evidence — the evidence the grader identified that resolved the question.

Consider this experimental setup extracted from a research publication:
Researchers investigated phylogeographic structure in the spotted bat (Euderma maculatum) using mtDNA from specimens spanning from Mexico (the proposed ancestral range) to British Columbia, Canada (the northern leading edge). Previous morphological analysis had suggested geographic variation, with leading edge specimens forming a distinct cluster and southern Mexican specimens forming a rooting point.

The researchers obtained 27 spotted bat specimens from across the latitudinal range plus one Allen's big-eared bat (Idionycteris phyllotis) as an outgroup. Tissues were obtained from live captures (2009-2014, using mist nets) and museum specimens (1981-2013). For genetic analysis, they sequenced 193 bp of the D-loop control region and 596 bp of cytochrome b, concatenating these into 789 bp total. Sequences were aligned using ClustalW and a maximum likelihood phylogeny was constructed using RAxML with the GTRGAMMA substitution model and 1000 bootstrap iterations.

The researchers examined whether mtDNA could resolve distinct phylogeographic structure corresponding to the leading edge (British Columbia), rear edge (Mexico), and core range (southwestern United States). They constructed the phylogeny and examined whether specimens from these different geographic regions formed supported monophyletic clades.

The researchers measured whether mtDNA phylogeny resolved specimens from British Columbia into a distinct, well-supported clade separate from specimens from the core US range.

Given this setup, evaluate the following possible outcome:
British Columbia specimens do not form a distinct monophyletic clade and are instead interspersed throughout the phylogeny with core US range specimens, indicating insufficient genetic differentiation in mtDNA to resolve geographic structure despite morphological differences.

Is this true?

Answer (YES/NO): NO